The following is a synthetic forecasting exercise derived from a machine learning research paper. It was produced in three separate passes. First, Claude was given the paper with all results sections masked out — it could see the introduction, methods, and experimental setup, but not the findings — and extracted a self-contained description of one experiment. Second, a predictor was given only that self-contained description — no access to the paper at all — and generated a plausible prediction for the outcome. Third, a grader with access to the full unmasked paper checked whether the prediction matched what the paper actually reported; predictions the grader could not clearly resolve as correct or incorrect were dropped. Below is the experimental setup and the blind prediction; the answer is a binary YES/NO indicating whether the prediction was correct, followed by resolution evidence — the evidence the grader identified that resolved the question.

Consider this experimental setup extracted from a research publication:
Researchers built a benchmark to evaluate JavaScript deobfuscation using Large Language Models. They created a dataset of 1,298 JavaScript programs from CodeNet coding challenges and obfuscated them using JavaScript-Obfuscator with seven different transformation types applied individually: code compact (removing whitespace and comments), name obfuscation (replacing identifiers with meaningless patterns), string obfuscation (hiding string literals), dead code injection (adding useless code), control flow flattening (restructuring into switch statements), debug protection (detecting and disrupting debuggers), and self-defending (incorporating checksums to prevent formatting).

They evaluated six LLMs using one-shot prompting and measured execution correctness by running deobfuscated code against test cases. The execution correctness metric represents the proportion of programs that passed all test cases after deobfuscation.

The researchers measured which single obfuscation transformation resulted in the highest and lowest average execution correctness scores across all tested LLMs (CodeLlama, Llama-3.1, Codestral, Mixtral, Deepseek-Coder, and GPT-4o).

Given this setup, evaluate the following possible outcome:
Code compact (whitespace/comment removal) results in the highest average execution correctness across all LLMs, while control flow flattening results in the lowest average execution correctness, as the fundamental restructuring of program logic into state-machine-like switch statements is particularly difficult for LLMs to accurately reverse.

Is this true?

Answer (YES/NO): NO